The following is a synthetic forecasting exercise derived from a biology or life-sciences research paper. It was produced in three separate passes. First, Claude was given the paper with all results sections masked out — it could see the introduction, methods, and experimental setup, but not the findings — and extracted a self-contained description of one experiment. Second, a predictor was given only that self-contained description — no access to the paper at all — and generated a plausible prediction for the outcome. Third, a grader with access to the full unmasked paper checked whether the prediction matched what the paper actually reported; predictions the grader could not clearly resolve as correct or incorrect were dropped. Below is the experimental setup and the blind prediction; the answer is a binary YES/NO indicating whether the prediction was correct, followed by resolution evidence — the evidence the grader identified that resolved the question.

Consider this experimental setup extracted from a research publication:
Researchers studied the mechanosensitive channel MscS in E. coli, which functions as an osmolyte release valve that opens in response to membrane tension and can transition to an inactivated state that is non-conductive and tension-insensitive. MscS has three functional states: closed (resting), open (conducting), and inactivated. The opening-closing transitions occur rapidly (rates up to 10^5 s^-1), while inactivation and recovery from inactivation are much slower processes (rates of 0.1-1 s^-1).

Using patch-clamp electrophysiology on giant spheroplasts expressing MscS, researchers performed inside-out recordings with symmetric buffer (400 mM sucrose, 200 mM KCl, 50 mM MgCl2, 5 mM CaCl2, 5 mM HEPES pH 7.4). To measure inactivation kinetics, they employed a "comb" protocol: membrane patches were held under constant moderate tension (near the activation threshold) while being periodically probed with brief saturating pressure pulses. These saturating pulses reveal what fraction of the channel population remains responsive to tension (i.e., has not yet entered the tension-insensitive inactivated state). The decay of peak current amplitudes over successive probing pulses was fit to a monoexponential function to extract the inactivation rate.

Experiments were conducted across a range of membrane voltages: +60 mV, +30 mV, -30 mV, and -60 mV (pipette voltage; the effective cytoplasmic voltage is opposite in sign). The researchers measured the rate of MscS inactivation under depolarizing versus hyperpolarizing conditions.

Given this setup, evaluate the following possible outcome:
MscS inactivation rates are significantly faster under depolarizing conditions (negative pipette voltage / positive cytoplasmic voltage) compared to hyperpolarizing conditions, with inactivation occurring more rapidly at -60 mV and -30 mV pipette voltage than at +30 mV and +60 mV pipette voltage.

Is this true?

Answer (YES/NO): YES